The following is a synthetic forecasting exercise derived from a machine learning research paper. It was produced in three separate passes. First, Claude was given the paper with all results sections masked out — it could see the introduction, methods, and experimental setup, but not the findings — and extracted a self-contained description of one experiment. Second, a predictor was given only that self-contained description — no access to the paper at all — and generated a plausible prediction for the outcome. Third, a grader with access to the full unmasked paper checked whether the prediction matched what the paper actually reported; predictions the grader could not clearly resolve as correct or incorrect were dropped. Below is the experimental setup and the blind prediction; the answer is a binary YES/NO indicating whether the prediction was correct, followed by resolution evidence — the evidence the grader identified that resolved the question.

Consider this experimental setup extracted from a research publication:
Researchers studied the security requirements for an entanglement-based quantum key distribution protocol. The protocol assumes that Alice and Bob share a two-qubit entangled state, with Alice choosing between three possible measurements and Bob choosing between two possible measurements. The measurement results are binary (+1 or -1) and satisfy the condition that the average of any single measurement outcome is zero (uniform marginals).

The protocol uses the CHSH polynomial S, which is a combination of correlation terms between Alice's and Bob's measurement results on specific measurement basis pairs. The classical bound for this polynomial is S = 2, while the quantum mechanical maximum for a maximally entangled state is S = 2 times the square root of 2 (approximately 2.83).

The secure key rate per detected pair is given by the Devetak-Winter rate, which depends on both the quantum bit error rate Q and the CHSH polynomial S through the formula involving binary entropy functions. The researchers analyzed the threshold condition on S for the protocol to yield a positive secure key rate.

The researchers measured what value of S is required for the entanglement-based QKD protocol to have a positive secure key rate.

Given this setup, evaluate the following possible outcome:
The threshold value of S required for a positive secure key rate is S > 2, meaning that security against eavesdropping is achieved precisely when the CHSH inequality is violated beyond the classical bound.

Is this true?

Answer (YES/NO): YES